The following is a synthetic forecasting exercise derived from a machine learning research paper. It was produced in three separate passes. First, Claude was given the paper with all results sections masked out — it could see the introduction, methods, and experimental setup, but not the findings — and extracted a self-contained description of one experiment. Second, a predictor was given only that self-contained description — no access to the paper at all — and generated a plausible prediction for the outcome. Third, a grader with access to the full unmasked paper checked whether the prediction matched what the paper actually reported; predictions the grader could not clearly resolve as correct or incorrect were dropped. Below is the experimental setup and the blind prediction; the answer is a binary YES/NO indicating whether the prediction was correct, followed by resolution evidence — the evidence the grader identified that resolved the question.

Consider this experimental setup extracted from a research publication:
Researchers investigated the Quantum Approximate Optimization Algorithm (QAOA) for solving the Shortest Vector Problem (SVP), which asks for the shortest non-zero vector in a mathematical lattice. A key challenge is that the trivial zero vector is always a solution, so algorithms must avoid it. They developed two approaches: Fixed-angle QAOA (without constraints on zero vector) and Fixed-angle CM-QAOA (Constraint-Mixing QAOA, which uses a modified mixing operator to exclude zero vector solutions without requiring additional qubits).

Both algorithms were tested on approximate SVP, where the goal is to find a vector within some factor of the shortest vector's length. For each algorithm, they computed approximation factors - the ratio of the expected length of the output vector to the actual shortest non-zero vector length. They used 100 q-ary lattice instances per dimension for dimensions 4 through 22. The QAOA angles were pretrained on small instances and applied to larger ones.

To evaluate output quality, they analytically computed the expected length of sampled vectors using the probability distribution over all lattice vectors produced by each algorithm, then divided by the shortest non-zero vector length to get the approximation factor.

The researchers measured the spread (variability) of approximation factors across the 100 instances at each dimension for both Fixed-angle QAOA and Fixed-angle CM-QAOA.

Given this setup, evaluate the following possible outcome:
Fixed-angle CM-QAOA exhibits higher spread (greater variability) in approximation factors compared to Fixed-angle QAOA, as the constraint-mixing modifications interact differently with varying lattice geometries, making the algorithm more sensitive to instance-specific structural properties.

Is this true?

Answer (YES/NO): NO